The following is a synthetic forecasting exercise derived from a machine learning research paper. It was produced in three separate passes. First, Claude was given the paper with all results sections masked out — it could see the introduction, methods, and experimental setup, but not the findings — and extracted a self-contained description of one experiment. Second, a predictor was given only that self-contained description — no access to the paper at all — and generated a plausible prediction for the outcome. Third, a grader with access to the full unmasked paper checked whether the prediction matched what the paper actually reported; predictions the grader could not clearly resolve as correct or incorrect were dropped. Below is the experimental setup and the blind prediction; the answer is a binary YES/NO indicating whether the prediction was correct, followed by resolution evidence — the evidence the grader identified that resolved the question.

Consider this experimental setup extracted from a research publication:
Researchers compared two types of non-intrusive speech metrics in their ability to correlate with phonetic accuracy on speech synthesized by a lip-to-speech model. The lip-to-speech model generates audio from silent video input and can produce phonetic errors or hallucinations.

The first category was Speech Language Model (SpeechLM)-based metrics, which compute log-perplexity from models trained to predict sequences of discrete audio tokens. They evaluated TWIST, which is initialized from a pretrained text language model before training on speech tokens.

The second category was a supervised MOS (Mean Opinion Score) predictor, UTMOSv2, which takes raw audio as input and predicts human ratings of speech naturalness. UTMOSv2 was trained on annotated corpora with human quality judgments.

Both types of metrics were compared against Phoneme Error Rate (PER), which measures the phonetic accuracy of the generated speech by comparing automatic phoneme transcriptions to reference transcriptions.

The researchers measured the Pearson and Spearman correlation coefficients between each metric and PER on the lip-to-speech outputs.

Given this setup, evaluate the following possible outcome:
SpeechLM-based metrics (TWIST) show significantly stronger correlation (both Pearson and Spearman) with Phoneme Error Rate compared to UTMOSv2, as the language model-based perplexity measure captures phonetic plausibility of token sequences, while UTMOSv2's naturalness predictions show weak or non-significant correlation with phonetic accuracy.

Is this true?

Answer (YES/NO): YES